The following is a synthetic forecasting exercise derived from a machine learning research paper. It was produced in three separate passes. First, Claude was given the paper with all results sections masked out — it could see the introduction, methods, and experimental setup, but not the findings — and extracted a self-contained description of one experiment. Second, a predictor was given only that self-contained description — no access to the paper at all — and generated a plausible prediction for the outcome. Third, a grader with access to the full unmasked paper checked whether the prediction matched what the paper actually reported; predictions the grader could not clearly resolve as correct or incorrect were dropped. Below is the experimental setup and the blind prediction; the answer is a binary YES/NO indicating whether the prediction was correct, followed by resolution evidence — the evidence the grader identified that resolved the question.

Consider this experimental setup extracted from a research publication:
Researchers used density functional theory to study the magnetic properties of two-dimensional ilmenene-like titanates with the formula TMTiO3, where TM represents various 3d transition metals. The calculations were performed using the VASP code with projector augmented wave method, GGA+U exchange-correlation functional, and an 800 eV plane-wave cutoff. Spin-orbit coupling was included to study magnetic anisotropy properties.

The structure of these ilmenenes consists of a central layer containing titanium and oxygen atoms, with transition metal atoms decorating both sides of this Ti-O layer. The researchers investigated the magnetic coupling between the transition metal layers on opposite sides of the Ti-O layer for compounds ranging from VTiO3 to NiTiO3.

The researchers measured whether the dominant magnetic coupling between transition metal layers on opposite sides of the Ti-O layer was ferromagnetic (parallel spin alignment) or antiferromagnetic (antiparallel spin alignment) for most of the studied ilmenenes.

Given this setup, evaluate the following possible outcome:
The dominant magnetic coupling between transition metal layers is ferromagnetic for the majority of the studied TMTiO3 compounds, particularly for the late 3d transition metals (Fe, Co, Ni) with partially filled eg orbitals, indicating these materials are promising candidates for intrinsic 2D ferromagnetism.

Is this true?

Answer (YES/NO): NO